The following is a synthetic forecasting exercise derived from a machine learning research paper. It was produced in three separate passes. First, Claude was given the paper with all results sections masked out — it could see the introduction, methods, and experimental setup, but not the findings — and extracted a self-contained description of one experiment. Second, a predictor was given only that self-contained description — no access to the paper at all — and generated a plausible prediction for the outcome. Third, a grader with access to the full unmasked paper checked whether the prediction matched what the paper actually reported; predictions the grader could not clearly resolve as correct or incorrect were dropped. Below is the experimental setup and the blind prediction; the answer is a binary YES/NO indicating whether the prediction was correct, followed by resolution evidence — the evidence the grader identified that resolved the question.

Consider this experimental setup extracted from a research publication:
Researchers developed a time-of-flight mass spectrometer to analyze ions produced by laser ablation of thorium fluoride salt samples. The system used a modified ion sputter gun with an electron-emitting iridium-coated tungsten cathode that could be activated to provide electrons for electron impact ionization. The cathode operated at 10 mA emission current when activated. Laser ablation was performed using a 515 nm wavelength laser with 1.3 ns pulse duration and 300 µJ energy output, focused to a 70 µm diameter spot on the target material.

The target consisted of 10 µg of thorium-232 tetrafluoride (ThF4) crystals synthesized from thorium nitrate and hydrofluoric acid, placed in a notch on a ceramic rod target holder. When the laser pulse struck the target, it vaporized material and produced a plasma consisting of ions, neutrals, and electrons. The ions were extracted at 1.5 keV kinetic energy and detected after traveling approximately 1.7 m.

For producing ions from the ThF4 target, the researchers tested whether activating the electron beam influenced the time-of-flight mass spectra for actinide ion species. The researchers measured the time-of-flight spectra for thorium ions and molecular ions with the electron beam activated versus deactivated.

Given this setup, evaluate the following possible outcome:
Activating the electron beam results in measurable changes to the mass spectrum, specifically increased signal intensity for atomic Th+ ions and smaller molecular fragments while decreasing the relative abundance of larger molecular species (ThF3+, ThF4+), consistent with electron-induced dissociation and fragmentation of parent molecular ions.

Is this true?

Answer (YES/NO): NO